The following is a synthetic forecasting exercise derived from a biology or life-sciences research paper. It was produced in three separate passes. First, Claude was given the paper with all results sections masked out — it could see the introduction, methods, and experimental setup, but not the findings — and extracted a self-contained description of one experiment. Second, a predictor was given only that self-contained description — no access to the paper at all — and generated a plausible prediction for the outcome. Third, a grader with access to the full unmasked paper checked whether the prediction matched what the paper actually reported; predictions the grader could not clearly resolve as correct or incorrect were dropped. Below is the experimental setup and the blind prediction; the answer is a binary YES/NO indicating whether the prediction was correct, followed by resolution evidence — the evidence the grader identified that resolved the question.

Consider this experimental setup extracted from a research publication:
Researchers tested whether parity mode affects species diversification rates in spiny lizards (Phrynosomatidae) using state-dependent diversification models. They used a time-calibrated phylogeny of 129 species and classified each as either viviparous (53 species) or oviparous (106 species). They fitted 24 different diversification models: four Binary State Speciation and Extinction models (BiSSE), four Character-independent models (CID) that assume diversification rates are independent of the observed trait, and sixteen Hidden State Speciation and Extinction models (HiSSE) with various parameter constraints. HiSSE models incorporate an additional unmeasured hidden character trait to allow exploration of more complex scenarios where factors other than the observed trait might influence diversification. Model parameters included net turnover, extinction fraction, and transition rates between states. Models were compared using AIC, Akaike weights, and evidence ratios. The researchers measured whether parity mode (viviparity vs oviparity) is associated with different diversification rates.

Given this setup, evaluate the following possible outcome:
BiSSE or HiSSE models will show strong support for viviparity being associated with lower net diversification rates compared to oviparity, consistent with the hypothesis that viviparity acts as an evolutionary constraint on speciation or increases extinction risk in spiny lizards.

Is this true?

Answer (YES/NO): NO